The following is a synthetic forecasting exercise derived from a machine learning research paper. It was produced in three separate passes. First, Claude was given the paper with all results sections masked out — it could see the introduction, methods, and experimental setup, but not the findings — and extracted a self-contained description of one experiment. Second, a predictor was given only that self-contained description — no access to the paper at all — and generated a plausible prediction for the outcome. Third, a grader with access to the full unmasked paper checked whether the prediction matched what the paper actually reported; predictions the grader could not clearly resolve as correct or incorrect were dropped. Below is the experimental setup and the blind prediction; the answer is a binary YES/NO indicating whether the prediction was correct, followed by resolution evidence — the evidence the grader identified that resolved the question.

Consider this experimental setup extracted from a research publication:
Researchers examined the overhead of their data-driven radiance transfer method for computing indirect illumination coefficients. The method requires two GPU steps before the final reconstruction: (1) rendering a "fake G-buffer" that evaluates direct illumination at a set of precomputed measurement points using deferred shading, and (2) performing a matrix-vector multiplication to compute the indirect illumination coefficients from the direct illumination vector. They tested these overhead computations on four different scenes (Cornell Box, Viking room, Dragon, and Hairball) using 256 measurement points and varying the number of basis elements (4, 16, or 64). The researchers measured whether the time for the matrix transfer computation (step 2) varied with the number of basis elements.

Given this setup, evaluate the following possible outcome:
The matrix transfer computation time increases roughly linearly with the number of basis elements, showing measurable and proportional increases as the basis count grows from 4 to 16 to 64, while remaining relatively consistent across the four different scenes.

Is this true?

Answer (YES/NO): NO